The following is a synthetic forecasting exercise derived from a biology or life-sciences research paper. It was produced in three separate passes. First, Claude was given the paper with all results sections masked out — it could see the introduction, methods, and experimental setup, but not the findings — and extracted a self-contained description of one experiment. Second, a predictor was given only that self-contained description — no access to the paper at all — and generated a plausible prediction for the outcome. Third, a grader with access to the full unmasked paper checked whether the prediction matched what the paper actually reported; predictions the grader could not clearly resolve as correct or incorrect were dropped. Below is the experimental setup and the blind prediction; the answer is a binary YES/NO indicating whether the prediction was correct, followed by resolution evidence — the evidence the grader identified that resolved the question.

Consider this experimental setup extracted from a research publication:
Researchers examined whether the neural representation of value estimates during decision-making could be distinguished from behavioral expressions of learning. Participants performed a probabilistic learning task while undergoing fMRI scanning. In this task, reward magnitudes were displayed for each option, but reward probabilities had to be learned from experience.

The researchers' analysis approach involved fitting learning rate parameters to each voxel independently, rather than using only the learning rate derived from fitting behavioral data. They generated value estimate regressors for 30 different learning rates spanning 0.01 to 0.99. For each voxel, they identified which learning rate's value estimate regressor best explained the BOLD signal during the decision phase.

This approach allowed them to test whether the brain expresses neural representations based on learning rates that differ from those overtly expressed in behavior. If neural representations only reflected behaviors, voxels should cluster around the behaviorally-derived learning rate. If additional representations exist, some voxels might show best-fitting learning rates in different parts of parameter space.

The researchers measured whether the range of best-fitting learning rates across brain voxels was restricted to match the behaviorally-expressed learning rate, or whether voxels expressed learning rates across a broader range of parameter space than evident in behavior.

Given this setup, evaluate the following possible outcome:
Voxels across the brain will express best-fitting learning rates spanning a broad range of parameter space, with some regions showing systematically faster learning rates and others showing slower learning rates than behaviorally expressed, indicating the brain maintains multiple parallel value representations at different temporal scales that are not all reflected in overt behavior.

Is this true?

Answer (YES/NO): YES